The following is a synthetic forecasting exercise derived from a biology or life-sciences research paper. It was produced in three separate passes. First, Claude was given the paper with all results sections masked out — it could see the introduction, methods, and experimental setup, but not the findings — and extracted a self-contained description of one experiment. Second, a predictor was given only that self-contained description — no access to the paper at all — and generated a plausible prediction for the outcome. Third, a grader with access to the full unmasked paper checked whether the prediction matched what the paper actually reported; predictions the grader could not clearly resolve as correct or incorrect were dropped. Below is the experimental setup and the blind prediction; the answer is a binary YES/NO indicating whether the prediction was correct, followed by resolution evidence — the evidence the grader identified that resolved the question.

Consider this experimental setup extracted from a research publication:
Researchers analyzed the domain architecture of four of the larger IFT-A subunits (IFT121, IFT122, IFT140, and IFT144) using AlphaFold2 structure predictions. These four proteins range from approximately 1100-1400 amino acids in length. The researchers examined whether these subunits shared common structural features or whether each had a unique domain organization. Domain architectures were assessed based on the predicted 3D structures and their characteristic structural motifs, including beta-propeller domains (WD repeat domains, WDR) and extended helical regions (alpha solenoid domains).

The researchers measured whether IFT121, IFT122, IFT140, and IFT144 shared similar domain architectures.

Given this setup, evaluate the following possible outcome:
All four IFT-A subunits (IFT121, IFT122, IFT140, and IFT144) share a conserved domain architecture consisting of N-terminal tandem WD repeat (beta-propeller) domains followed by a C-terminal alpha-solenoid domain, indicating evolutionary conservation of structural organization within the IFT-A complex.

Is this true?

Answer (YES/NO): YES